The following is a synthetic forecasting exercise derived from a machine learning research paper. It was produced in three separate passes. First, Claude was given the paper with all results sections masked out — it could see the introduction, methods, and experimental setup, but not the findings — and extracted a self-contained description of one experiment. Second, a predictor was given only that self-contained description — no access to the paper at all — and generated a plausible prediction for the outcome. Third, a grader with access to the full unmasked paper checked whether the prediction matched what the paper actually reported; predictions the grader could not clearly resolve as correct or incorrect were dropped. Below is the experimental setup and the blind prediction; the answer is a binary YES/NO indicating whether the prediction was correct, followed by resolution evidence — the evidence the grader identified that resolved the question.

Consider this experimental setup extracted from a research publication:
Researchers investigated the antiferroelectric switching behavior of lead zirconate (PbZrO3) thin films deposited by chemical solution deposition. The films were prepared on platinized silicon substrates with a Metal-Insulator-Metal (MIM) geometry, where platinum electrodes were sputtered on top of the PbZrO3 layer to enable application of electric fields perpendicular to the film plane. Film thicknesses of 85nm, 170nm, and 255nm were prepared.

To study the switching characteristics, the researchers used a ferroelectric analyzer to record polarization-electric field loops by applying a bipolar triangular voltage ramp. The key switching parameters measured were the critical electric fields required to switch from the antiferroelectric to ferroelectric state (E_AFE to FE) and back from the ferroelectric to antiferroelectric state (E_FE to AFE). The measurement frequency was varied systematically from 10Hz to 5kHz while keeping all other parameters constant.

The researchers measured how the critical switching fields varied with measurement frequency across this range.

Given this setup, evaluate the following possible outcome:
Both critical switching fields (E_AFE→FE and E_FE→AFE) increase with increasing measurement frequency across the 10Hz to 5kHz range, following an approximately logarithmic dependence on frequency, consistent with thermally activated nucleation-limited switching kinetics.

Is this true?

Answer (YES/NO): NO